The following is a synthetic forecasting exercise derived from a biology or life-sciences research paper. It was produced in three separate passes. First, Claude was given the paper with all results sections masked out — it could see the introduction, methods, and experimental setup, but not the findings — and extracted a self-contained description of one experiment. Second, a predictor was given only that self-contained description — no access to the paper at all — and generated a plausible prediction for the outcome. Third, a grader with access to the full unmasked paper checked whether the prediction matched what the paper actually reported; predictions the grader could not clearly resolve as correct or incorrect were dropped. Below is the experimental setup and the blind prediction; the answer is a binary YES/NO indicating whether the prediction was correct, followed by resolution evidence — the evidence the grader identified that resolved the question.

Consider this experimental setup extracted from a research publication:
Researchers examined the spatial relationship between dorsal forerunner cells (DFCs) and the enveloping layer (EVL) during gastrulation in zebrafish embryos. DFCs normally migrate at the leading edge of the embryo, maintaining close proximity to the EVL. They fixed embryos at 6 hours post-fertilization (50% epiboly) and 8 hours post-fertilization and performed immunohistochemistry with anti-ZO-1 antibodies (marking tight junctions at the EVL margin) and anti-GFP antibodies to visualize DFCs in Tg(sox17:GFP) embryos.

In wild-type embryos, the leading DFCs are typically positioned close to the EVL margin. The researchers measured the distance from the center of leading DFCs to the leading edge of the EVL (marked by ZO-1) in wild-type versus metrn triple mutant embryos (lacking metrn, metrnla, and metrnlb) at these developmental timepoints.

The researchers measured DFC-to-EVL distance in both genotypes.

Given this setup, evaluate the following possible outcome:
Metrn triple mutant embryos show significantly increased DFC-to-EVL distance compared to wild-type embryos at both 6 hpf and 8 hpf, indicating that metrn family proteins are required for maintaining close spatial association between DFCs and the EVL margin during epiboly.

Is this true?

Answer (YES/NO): YES